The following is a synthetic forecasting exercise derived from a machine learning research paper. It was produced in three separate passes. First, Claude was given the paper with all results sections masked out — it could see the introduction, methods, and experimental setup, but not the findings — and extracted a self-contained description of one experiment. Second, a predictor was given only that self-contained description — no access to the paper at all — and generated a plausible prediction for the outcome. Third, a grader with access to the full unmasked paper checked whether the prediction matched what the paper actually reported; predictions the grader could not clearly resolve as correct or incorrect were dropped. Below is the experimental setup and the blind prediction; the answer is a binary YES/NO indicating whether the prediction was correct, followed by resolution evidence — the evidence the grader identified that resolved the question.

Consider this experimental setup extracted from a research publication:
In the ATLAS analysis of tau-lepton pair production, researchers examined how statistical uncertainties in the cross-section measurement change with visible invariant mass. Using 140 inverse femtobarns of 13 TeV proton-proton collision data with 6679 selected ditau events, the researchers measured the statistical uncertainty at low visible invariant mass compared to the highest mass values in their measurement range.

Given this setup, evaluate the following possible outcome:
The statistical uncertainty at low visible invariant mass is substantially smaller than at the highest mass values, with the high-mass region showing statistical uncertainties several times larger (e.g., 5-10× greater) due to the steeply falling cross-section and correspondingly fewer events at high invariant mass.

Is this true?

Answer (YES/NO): NO